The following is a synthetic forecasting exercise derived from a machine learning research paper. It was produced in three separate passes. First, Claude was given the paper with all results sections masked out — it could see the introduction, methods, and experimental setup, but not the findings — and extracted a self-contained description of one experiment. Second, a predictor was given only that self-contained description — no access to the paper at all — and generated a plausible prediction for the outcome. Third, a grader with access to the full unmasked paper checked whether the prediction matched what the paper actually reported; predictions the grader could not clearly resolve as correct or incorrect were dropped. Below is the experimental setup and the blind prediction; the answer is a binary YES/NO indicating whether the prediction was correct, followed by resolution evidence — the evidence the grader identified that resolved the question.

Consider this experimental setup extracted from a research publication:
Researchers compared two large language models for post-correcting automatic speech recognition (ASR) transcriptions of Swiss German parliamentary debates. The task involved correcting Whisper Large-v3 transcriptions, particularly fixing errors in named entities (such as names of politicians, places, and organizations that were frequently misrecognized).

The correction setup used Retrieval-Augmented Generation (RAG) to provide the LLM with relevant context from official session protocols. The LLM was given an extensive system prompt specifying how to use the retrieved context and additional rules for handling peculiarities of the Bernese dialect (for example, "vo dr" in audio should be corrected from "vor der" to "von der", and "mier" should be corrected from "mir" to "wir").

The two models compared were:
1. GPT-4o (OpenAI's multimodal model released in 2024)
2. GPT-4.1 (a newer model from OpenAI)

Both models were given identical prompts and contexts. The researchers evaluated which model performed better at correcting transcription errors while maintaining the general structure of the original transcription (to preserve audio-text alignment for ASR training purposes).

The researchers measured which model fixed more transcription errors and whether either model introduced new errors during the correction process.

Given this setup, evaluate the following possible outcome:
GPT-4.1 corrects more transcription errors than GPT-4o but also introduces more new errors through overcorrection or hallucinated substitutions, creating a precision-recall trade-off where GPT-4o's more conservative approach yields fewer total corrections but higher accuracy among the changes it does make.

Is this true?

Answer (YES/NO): NO